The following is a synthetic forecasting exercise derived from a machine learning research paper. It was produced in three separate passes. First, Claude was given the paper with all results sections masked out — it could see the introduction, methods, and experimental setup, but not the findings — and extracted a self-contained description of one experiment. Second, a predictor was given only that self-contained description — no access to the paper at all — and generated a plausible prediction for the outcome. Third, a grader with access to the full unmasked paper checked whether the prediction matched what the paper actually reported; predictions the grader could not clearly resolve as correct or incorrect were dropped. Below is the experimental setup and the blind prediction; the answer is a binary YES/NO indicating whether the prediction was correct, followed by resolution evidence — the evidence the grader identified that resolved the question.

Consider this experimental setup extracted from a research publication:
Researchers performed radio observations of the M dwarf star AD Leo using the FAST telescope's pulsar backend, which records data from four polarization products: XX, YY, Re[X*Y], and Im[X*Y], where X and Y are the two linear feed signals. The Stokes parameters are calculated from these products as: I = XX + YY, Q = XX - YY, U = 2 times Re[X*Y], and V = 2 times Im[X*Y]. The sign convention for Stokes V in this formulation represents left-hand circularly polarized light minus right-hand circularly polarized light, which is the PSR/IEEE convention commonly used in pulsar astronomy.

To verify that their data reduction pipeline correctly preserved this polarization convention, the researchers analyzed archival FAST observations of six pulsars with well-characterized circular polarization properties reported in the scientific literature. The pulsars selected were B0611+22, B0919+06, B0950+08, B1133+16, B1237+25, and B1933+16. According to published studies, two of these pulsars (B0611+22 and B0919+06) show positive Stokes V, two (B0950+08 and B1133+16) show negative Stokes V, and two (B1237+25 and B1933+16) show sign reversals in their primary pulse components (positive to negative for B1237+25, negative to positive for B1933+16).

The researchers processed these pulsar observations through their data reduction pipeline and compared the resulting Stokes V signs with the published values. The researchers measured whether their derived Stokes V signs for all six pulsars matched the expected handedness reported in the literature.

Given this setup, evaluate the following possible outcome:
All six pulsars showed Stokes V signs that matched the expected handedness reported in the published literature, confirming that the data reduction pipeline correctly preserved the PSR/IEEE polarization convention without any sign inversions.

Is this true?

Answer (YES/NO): YES